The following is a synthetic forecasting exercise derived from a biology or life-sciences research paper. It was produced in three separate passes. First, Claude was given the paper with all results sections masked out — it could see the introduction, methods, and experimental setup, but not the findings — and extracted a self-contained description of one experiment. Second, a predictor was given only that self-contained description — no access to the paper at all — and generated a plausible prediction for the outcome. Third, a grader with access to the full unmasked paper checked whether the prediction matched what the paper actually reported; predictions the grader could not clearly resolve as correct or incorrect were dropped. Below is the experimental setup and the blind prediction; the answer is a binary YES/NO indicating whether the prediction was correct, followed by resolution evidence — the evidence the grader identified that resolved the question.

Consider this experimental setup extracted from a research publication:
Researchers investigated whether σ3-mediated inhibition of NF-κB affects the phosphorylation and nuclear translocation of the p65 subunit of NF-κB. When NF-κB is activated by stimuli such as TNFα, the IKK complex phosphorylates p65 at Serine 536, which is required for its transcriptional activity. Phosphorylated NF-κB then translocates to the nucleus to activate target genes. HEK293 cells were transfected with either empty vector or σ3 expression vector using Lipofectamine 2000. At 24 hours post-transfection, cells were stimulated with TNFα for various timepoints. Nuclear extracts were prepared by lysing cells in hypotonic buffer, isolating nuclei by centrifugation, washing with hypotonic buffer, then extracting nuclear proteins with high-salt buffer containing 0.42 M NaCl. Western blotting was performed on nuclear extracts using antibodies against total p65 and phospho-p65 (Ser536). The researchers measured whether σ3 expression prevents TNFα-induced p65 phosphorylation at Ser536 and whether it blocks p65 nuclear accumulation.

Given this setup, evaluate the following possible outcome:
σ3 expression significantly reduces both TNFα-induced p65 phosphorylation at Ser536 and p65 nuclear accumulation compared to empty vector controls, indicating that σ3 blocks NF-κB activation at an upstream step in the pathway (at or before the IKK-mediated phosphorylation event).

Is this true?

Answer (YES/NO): NO